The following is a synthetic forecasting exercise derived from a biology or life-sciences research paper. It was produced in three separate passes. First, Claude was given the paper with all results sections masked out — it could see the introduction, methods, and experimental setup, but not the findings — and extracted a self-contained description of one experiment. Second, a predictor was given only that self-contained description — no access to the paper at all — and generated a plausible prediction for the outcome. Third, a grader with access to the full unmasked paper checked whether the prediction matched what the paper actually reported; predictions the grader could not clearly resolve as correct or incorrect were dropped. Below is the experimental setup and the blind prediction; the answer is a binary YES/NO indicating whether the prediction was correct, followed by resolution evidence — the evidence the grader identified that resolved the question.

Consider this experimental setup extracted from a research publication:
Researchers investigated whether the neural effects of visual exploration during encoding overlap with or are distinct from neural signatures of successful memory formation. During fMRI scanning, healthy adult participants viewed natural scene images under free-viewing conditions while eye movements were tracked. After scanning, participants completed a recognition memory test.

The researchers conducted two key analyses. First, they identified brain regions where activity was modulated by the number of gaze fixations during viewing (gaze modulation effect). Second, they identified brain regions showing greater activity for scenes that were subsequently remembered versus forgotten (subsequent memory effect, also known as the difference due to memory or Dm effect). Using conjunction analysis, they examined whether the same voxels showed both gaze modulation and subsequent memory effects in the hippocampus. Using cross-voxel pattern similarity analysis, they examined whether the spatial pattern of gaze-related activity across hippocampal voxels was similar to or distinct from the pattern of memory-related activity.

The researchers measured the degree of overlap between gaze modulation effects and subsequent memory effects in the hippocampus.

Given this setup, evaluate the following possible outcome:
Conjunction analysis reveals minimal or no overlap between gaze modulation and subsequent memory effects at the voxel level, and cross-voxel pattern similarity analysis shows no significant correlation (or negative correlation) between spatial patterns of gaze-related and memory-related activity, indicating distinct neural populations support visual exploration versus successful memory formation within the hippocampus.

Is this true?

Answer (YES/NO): NO